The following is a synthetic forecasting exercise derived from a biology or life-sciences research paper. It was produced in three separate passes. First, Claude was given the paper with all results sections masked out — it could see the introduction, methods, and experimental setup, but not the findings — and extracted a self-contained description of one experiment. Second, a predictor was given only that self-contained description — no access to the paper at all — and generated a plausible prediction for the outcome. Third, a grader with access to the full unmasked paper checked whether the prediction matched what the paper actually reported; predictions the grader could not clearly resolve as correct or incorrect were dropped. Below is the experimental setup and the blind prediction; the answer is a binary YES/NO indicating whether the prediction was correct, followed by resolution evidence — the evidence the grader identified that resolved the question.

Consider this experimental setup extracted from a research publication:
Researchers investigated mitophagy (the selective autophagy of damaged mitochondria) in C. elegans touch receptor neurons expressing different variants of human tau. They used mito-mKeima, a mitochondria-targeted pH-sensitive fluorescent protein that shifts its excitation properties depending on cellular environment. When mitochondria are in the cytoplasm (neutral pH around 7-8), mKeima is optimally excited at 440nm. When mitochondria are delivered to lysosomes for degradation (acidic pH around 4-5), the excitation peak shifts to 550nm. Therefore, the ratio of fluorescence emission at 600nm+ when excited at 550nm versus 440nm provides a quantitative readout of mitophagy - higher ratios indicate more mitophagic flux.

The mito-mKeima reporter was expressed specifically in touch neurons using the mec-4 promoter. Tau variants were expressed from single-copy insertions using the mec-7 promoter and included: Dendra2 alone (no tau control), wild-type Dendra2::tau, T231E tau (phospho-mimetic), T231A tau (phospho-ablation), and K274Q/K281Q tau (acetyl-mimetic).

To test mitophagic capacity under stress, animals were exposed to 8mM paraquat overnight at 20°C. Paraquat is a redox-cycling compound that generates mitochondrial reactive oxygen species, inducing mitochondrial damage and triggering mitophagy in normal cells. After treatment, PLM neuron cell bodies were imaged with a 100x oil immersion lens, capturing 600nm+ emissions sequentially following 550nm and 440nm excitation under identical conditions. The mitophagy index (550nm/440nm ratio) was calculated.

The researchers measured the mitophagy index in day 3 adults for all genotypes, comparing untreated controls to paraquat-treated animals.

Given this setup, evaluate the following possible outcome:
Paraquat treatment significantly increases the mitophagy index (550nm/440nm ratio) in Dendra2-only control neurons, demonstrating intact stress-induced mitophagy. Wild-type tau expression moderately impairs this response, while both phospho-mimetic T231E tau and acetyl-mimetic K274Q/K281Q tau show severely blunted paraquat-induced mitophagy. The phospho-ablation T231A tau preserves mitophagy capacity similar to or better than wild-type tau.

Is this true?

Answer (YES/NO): NO